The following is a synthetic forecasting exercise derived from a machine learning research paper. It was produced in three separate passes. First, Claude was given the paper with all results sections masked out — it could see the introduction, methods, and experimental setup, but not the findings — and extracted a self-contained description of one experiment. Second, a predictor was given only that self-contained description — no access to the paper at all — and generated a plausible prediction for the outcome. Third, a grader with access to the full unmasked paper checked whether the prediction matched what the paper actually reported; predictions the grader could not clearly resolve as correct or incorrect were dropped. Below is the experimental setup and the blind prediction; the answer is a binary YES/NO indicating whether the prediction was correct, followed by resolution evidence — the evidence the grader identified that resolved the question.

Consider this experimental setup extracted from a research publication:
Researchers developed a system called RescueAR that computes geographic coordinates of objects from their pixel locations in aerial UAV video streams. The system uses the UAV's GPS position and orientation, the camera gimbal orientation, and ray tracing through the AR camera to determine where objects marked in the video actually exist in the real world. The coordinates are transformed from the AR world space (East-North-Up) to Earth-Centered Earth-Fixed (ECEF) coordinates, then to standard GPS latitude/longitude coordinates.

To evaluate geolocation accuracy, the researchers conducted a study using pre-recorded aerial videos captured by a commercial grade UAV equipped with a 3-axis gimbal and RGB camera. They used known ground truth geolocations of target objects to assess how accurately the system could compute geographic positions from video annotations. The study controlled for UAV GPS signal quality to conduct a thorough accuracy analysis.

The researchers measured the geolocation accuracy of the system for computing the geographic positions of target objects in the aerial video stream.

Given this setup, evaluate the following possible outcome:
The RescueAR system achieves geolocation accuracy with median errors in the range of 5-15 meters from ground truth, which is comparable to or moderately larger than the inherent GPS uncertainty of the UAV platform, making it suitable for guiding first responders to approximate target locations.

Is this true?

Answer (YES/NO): NO